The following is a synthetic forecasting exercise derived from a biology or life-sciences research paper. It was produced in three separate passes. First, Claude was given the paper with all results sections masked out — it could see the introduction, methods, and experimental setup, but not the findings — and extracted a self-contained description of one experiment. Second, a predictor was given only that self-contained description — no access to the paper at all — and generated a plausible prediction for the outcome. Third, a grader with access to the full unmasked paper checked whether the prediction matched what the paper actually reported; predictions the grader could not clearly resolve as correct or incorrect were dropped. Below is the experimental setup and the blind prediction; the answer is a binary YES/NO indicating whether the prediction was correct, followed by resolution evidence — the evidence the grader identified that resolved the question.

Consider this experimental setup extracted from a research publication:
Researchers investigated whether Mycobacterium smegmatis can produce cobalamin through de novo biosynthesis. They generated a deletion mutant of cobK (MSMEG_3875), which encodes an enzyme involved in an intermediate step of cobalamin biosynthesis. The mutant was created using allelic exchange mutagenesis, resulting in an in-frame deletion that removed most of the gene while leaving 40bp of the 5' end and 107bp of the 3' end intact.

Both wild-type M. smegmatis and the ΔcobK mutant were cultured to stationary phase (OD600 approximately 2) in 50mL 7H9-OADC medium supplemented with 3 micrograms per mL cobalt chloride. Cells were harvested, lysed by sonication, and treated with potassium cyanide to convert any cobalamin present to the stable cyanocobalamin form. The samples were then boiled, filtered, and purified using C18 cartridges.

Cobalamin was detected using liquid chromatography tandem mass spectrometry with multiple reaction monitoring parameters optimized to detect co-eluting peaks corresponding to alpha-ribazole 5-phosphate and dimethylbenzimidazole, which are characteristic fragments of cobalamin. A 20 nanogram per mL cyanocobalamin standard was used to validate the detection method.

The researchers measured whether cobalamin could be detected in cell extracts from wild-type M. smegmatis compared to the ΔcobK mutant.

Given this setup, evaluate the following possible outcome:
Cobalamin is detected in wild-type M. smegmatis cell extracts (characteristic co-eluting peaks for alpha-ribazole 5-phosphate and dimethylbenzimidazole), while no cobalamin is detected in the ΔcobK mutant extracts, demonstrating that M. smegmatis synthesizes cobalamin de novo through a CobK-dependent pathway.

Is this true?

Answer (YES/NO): YES